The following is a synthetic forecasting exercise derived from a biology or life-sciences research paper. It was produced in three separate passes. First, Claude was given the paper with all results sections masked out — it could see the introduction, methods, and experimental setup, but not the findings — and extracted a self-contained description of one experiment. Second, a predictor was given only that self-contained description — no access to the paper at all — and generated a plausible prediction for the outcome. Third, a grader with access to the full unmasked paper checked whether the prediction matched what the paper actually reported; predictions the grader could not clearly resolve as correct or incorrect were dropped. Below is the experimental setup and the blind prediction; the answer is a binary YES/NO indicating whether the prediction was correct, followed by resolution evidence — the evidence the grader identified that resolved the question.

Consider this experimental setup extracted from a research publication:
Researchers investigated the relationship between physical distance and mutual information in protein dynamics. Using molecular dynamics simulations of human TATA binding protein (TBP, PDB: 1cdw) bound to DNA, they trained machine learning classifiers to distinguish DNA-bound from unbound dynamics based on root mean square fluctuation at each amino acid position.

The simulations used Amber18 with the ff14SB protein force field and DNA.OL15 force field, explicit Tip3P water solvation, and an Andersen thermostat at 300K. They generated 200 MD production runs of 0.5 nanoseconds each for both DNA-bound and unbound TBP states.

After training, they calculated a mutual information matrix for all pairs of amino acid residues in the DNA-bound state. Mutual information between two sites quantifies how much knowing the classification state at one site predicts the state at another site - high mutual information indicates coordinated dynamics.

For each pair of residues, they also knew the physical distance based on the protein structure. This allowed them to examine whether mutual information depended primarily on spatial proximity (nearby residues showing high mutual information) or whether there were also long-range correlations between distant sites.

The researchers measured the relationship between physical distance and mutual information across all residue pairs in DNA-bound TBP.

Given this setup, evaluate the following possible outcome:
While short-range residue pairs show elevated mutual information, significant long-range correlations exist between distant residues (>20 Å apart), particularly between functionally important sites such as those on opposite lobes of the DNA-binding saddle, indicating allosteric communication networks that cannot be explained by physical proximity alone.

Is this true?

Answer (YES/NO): NO